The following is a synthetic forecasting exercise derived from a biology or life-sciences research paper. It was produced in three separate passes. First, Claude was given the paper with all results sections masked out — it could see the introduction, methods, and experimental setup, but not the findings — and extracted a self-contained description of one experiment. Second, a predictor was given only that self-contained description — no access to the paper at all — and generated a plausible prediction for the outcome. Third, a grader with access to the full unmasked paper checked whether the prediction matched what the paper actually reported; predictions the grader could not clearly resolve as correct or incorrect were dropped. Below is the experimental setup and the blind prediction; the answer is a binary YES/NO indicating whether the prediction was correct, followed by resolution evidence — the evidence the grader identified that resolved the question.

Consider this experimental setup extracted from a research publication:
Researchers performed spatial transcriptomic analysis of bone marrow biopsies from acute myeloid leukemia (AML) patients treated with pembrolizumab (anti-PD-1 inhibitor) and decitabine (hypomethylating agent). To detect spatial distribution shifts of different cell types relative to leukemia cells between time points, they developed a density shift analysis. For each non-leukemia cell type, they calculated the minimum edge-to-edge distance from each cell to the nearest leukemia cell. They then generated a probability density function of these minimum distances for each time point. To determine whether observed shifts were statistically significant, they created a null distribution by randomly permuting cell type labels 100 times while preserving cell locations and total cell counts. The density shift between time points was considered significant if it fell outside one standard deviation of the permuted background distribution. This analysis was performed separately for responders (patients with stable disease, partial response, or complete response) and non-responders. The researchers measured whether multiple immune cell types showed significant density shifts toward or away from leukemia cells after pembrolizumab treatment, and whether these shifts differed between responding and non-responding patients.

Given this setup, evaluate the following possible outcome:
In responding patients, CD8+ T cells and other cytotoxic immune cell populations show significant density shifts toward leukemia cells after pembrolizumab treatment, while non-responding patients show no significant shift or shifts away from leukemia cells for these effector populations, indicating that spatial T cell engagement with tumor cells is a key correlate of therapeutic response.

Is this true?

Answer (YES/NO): NO